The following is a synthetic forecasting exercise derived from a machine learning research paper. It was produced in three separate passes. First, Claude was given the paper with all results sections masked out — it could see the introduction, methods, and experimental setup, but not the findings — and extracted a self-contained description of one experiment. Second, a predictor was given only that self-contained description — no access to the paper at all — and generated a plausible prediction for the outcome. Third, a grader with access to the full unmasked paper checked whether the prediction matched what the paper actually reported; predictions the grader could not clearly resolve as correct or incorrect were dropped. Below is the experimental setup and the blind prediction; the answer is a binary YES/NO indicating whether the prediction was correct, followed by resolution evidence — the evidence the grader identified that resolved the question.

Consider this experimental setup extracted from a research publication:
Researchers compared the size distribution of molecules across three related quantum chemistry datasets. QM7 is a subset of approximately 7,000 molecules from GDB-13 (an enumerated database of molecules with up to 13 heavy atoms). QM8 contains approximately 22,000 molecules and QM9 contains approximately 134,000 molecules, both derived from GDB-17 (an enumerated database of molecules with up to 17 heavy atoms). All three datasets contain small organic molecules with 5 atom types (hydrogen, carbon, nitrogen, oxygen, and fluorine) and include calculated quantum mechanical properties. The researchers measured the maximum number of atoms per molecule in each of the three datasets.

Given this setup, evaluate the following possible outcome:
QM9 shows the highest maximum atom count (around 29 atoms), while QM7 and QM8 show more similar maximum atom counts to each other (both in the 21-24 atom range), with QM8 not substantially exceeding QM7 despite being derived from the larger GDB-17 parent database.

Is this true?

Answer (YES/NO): NO